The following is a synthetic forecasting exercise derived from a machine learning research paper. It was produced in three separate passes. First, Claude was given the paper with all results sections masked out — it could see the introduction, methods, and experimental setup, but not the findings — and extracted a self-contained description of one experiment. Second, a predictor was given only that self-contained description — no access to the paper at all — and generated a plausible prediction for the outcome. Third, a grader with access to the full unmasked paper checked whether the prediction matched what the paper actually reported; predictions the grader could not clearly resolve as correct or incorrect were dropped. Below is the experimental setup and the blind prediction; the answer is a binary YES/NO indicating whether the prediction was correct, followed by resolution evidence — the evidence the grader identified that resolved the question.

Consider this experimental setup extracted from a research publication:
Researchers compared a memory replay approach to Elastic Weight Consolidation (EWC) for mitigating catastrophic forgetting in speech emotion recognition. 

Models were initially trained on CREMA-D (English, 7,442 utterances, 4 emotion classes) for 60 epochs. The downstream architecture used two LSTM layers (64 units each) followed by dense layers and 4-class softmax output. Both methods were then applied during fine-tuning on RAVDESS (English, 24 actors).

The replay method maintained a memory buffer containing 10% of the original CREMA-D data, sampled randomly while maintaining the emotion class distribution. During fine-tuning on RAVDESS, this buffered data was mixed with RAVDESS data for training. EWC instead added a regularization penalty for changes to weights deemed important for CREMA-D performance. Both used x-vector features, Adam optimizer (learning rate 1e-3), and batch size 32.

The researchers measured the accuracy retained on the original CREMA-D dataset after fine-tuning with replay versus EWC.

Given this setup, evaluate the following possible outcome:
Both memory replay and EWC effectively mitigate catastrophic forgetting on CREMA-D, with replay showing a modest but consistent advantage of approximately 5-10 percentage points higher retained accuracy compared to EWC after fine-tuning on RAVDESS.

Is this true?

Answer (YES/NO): NO